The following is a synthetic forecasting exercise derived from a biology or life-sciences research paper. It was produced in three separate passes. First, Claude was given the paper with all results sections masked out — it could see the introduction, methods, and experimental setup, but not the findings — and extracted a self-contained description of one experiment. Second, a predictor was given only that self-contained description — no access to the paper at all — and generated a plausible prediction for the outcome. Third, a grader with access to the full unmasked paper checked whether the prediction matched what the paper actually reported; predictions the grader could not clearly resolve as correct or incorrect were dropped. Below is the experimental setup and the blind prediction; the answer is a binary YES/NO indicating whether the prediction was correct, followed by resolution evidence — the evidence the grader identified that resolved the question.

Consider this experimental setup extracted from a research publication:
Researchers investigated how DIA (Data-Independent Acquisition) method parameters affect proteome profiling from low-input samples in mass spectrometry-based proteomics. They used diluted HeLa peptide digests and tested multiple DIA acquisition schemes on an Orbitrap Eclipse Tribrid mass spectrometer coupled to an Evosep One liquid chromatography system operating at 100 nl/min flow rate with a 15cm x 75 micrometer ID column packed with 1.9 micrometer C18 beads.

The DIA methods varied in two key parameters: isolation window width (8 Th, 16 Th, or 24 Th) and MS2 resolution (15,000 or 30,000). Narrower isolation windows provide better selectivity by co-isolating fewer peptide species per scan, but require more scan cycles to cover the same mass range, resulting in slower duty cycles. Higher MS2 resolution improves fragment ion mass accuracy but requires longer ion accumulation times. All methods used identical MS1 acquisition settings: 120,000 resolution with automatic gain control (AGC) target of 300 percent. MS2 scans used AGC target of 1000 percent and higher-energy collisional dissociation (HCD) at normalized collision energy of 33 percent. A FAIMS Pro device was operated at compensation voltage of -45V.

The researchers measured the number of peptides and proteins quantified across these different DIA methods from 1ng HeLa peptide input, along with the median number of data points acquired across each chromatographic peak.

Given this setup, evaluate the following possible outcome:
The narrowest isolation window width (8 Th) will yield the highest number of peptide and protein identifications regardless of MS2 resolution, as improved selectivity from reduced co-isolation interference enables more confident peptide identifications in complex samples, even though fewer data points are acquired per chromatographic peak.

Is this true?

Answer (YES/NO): NO